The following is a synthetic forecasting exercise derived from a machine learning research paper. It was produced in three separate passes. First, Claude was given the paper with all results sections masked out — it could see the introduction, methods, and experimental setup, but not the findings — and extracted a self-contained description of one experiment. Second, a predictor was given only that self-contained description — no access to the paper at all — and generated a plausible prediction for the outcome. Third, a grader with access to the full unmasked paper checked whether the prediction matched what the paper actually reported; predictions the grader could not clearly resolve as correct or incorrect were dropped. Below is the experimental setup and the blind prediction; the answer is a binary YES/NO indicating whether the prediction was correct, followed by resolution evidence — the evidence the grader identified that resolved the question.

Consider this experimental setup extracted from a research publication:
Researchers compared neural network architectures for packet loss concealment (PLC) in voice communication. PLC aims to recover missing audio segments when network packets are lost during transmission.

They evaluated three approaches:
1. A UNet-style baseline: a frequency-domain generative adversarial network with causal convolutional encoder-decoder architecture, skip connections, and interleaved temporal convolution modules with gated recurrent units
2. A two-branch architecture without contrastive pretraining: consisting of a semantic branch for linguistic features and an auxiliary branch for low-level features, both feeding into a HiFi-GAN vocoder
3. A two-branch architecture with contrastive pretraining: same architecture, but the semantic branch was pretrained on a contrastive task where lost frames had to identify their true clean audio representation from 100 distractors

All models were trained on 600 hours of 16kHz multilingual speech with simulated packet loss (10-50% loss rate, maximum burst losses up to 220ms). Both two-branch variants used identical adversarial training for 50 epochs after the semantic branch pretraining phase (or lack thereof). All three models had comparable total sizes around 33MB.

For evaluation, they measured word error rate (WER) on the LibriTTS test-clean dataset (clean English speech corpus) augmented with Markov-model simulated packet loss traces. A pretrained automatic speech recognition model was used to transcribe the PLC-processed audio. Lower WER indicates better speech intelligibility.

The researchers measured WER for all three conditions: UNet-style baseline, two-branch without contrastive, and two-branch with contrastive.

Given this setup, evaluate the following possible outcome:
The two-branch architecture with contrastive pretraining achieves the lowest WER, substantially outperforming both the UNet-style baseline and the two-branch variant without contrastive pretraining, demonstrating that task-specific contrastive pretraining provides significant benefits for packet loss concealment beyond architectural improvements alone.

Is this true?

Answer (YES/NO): YES